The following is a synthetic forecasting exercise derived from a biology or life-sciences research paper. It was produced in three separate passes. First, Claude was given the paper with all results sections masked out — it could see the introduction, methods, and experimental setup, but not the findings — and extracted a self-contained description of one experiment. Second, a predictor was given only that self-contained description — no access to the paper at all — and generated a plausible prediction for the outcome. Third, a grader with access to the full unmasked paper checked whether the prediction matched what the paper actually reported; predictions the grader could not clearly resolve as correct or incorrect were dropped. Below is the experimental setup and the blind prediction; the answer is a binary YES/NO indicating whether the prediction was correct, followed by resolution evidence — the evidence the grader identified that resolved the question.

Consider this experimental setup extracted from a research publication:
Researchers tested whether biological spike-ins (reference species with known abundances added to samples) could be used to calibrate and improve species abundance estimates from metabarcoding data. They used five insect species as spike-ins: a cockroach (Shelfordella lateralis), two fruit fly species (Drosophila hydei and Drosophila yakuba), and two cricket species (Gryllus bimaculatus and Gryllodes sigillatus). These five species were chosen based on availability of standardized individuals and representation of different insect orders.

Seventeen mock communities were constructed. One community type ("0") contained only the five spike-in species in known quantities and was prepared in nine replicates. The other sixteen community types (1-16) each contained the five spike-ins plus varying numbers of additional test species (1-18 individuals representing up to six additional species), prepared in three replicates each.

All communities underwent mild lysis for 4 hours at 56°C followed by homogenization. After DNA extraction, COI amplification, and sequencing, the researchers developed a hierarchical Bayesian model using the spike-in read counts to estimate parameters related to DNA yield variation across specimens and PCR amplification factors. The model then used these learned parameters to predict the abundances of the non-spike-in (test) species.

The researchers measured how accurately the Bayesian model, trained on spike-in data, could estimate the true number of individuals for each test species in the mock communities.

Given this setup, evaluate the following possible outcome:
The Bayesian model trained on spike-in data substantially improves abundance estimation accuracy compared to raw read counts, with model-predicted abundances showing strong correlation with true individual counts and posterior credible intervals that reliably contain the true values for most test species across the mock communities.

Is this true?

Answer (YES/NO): NO